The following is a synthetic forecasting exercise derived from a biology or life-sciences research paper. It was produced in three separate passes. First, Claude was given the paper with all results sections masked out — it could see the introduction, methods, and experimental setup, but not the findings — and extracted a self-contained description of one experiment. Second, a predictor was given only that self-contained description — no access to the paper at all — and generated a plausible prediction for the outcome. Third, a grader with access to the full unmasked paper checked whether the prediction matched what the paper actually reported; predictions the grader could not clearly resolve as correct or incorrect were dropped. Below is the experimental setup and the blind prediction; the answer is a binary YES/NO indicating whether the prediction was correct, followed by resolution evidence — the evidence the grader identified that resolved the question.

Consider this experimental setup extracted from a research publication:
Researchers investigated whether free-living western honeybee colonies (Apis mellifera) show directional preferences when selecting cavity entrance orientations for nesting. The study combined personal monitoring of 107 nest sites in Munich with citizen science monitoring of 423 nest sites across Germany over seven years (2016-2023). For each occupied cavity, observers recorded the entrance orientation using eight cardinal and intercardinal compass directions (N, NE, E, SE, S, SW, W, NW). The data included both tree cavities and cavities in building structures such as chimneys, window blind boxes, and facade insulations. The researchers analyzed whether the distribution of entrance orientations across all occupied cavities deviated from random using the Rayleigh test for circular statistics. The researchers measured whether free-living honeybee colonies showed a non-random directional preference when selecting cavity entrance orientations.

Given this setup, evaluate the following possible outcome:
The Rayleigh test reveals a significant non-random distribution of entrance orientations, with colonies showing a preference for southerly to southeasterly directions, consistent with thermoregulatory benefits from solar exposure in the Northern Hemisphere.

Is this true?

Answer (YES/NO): NO